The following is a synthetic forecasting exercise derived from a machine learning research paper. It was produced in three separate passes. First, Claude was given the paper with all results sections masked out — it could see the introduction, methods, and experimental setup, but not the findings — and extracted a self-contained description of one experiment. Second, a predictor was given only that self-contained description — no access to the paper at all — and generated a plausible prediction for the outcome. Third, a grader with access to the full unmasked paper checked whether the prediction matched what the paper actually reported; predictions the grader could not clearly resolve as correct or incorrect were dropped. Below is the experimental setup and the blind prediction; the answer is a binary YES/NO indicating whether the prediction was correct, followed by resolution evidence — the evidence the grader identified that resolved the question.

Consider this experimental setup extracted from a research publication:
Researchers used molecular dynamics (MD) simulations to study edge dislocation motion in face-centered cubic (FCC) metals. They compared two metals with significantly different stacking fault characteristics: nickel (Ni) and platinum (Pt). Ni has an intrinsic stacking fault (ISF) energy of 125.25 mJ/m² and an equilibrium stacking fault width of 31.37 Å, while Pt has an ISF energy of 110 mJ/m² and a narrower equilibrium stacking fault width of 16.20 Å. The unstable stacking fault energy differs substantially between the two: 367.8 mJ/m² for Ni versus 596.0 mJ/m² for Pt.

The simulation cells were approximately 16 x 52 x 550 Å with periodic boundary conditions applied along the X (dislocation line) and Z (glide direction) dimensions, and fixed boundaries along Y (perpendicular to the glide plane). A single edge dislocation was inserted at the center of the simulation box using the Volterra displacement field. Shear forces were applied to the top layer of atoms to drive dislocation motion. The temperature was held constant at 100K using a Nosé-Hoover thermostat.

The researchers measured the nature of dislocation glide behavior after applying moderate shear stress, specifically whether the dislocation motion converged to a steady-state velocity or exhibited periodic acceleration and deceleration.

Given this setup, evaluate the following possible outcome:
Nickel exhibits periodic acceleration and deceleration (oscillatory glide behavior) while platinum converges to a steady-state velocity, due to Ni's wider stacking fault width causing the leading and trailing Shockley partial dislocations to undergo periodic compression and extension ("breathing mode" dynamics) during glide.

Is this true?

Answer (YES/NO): NO